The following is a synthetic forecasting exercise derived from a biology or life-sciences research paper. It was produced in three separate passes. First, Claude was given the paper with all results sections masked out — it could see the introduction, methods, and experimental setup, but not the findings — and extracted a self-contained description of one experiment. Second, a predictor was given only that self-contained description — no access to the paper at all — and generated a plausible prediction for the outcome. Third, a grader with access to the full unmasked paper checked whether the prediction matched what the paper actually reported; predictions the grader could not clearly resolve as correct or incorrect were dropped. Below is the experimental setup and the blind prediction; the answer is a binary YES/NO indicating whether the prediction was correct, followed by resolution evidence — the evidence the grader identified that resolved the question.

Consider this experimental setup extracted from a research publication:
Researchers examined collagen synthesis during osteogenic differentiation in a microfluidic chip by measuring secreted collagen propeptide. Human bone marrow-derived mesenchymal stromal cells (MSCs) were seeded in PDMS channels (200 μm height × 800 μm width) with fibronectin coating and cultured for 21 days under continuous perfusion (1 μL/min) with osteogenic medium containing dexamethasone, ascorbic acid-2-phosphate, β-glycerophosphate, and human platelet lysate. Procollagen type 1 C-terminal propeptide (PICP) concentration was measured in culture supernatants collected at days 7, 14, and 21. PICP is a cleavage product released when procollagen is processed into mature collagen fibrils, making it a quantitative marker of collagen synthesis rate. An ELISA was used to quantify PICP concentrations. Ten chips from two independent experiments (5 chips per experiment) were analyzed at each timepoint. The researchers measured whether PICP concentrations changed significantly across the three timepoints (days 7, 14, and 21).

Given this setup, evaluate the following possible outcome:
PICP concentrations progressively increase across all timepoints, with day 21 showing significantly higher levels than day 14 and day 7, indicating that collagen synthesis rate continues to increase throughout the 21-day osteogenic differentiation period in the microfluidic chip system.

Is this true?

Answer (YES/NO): NO